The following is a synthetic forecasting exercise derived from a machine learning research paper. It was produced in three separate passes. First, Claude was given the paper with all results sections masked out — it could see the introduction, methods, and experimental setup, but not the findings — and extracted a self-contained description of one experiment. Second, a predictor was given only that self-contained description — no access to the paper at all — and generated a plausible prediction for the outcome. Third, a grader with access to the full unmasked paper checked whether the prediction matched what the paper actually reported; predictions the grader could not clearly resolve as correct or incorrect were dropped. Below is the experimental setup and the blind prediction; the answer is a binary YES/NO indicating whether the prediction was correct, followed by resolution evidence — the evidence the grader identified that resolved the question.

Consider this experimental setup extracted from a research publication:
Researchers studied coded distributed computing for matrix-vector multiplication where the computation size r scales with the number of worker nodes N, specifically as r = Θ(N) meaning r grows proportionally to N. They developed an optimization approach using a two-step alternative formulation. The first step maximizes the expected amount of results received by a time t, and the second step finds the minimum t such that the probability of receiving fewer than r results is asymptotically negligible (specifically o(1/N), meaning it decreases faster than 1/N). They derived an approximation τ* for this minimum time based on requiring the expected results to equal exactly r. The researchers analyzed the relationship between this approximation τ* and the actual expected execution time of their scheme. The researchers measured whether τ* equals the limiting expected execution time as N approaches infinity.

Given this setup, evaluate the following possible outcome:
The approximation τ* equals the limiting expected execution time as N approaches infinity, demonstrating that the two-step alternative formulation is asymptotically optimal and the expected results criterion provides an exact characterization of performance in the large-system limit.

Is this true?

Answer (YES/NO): YES